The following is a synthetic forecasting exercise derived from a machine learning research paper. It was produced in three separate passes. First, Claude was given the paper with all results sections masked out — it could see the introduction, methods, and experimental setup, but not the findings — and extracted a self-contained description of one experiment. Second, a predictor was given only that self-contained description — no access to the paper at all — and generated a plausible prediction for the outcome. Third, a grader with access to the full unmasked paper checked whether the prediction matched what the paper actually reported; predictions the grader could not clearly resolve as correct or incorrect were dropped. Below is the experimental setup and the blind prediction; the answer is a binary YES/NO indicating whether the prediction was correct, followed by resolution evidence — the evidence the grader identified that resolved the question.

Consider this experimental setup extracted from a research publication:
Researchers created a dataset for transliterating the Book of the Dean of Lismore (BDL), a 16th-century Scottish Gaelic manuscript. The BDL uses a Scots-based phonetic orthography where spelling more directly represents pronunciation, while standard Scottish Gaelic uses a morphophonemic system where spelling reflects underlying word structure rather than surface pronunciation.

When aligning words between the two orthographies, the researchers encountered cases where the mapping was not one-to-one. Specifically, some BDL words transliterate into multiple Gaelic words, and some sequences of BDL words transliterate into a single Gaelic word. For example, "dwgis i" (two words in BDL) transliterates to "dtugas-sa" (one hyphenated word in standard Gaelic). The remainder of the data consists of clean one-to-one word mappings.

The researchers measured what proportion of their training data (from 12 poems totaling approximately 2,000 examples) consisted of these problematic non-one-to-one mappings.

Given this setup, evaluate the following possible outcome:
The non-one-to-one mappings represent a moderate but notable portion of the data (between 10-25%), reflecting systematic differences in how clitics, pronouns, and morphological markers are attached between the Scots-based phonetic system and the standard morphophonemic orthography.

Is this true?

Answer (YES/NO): NO